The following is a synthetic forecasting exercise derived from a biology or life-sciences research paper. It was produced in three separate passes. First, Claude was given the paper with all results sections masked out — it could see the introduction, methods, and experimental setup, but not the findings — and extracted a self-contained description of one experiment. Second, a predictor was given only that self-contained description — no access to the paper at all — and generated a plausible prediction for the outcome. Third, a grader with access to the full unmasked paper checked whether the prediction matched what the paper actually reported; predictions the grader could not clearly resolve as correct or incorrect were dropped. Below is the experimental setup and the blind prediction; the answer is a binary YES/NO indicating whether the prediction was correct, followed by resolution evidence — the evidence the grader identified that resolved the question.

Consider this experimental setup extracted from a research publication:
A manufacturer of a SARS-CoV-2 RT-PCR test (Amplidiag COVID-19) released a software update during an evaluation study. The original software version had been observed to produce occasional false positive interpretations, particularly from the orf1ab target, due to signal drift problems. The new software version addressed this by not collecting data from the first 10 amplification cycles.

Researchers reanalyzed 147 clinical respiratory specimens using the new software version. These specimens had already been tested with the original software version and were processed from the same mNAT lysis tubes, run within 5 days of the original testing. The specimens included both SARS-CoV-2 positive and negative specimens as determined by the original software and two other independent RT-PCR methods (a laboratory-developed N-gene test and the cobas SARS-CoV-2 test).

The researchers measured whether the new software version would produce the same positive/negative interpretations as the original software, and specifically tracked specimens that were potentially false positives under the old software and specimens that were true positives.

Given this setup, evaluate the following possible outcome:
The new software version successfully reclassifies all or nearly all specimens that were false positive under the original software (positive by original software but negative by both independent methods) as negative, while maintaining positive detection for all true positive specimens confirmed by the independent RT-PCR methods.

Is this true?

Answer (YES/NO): NO